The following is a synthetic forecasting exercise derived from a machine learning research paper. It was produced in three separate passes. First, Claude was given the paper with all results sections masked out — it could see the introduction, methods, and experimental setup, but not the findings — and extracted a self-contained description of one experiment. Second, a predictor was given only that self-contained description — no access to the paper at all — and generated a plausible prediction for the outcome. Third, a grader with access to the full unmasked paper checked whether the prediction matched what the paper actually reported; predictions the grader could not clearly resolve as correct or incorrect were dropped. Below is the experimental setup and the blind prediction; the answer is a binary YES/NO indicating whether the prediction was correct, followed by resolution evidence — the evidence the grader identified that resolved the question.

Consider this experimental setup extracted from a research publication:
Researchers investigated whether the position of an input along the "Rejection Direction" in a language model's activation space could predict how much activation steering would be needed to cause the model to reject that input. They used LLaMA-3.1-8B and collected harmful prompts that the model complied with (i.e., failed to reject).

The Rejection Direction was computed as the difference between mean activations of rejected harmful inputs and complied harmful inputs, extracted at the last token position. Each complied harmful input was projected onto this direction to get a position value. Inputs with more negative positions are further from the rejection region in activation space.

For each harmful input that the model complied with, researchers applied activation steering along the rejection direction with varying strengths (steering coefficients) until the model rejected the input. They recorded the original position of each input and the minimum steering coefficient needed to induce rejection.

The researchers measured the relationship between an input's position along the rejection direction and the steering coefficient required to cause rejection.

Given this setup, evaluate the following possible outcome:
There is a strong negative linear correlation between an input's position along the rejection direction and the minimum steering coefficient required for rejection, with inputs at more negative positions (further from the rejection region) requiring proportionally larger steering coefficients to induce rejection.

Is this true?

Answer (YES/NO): YES